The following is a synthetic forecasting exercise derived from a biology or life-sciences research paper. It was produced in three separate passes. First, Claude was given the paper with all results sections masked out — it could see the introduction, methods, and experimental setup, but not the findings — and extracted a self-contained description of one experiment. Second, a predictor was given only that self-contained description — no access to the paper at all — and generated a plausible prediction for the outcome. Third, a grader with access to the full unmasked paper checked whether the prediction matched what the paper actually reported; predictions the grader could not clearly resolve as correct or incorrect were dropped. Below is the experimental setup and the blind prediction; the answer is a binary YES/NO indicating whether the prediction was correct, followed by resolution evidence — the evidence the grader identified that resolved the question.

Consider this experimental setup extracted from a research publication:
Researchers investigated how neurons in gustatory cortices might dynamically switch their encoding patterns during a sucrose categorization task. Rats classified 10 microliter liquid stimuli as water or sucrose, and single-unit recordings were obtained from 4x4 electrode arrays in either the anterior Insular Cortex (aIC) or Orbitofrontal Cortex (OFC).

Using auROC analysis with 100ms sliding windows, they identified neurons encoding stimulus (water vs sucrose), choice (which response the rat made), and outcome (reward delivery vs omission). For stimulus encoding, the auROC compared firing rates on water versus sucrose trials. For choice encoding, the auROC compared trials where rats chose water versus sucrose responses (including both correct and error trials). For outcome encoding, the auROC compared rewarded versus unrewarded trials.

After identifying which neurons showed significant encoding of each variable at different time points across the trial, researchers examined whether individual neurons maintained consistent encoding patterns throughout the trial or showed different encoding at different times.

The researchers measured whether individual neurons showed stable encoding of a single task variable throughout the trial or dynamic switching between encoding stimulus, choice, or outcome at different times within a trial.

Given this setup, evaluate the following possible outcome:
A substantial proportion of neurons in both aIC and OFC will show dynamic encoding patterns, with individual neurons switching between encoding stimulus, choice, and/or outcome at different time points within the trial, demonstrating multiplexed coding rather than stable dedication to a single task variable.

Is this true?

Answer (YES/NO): NO